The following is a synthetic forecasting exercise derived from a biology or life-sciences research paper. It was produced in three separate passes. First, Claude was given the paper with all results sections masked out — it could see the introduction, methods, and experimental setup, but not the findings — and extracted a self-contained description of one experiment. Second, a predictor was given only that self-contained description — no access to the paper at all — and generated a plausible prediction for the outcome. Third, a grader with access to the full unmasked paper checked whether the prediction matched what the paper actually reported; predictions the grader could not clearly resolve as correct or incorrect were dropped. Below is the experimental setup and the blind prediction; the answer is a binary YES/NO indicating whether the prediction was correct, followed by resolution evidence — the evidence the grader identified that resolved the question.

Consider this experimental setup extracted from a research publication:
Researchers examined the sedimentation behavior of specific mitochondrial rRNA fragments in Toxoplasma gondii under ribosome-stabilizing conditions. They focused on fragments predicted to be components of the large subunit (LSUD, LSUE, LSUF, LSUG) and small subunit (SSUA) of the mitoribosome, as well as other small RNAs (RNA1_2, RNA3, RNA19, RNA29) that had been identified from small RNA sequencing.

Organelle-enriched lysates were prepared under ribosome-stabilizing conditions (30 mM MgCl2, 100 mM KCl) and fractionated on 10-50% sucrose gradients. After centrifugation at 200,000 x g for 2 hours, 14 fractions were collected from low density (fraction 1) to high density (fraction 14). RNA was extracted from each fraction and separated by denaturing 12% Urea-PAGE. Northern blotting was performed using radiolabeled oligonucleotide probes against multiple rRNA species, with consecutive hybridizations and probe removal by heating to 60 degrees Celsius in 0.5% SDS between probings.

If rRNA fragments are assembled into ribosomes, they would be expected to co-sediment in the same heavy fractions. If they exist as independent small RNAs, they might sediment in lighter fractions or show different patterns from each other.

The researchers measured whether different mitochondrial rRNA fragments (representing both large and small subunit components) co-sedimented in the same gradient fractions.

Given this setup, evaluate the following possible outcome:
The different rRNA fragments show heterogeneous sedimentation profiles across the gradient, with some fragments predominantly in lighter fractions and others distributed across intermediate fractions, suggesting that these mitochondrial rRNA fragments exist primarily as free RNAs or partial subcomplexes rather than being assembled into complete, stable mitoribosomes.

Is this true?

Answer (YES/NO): NO